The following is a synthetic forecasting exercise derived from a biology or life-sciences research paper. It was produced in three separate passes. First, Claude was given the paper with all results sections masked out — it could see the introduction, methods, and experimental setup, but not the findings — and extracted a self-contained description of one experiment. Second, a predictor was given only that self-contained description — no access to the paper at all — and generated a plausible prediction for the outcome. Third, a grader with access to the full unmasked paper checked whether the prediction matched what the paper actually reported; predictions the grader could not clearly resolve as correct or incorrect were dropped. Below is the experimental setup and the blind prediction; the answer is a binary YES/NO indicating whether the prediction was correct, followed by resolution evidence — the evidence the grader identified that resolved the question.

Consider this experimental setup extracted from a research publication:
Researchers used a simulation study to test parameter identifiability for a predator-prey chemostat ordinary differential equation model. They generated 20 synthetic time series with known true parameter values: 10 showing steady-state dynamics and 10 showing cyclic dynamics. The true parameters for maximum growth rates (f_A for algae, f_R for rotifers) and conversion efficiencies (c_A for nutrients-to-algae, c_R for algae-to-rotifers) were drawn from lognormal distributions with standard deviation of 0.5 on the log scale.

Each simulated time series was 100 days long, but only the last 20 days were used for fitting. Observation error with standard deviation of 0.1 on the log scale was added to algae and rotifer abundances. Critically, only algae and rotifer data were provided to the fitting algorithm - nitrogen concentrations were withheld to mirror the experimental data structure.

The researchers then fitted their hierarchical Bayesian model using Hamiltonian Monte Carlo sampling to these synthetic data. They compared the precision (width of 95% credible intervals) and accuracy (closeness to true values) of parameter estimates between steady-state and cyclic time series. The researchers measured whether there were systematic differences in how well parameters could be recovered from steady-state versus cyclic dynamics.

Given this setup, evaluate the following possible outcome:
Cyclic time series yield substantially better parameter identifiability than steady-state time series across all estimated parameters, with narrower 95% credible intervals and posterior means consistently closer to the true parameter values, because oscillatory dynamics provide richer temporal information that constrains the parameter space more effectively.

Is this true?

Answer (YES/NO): NO